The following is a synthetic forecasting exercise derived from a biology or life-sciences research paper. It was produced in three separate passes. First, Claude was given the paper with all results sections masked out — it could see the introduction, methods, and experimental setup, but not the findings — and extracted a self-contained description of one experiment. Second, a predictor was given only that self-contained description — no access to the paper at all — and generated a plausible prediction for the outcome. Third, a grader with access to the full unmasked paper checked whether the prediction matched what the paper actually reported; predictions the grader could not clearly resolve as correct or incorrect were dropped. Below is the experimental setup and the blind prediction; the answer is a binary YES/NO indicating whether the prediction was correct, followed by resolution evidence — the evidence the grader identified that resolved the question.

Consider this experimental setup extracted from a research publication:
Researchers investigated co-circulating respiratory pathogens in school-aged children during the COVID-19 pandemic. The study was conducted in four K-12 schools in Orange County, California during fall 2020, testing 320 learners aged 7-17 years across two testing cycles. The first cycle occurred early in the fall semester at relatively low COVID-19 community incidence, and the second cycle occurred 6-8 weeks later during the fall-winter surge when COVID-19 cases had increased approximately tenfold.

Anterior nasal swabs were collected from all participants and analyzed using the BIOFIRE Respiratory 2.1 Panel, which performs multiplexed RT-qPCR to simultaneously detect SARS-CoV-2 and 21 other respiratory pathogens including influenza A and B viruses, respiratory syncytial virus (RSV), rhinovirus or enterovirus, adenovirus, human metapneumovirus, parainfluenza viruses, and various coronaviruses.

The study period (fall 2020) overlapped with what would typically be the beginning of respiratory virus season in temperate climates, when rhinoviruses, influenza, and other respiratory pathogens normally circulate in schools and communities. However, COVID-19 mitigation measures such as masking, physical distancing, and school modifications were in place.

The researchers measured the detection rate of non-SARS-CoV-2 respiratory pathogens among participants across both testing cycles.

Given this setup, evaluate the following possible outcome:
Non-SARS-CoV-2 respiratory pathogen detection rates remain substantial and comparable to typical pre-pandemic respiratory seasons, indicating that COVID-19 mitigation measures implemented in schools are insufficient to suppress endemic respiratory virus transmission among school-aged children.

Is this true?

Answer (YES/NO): NO